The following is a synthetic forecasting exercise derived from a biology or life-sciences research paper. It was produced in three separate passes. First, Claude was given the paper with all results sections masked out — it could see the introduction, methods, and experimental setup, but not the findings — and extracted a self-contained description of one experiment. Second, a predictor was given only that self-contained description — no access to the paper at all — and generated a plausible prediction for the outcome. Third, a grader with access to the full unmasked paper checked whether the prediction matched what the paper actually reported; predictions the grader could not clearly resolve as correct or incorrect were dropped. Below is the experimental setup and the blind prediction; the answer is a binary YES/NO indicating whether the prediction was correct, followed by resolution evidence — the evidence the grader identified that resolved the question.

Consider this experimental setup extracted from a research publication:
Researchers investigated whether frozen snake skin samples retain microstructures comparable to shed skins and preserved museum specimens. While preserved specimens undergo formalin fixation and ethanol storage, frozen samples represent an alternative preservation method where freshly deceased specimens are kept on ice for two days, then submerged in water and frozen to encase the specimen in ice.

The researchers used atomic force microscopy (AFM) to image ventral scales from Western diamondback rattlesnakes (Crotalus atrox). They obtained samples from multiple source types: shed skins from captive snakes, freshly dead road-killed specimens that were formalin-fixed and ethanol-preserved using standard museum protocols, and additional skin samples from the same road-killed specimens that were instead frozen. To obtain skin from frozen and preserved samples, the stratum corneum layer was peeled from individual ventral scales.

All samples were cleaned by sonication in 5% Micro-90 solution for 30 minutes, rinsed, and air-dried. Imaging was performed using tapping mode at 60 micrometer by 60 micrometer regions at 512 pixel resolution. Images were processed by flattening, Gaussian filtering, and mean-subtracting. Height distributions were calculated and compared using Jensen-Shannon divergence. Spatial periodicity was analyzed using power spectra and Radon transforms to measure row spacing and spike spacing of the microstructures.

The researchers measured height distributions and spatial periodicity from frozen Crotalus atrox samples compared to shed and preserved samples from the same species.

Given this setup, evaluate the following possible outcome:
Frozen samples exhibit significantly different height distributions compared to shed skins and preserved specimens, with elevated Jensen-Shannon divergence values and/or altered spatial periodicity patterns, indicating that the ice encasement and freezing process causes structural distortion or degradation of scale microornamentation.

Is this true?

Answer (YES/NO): NO